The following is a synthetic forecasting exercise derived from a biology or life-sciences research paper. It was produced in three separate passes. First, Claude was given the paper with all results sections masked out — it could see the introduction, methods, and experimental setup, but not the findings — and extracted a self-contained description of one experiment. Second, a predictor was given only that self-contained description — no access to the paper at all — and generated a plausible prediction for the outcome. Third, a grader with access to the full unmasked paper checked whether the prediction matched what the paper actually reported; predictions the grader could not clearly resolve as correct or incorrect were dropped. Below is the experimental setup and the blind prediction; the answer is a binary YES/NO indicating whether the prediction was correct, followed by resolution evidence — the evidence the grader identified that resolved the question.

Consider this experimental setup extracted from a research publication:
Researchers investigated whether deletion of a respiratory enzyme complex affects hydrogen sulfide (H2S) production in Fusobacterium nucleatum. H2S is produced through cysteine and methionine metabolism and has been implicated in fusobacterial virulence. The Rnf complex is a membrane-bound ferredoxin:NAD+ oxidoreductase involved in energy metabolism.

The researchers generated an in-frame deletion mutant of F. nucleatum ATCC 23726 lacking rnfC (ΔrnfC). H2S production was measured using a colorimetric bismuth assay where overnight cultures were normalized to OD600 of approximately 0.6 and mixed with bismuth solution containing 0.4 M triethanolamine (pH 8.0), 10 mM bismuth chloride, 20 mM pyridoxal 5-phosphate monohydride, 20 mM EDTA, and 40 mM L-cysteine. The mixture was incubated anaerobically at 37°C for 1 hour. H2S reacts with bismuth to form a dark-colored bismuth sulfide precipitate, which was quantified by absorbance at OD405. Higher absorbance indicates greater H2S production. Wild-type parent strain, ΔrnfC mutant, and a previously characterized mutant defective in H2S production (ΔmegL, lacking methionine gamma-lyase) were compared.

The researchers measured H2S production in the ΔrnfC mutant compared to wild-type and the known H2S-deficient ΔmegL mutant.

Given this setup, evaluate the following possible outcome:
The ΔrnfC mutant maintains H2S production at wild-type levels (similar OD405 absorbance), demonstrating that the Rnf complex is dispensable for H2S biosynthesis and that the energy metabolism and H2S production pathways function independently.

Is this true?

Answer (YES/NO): NO